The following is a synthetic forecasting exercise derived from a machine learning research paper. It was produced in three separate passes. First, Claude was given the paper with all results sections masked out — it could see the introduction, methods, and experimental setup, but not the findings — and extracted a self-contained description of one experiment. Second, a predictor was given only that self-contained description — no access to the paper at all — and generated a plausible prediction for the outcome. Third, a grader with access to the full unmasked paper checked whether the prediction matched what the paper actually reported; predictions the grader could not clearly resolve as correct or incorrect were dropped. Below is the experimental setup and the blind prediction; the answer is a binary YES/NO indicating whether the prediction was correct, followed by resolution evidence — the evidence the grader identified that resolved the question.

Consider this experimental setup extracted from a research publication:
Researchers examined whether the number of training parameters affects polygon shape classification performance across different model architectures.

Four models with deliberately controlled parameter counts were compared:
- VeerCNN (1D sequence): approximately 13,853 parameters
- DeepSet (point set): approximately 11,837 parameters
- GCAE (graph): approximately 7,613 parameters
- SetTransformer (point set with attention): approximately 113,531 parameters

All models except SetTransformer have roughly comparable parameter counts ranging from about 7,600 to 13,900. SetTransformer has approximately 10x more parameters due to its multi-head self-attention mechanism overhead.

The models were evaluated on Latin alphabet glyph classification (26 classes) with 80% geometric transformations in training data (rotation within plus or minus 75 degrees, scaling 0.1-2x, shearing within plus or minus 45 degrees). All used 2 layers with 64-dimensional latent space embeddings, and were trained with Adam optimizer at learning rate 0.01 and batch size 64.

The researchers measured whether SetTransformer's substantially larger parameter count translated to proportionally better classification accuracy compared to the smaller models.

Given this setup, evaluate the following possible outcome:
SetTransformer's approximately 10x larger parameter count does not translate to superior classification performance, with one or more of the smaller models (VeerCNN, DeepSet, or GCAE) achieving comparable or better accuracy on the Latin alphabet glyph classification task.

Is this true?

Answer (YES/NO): YES